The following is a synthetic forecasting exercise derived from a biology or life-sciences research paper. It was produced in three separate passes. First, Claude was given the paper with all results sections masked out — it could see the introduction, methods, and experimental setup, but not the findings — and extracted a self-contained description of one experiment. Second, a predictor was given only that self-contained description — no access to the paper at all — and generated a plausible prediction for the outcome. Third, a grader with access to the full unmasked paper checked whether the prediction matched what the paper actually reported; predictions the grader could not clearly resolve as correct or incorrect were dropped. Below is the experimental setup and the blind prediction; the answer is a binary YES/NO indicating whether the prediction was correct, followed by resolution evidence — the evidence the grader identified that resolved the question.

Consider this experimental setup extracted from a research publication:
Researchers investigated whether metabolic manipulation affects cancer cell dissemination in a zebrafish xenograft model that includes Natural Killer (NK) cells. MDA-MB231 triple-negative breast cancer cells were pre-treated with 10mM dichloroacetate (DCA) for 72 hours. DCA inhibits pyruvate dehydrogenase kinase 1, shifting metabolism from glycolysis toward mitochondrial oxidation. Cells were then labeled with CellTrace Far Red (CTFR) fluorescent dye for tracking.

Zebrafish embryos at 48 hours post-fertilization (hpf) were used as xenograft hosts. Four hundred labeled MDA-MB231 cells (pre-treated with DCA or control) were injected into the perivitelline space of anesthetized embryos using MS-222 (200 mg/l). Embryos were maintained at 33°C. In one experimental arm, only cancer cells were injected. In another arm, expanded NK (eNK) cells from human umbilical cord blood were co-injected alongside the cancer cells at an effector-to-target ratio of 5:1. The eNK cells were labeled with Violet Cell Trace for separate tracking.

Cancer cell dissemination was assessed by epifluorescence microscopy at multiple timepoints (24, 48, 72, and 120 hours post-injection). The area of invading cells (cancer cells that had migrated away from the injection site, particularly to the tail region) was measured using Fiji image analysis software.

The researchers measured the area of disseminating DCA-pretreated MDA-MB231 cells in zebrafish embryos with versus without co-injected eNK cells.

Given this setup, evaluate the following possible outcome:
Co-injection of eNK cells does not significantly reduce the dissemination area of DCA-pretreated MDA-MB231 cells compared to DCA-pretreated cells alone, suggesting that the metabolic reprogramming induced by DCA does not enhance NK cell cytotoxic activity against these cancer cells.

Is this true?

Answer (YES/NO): NO